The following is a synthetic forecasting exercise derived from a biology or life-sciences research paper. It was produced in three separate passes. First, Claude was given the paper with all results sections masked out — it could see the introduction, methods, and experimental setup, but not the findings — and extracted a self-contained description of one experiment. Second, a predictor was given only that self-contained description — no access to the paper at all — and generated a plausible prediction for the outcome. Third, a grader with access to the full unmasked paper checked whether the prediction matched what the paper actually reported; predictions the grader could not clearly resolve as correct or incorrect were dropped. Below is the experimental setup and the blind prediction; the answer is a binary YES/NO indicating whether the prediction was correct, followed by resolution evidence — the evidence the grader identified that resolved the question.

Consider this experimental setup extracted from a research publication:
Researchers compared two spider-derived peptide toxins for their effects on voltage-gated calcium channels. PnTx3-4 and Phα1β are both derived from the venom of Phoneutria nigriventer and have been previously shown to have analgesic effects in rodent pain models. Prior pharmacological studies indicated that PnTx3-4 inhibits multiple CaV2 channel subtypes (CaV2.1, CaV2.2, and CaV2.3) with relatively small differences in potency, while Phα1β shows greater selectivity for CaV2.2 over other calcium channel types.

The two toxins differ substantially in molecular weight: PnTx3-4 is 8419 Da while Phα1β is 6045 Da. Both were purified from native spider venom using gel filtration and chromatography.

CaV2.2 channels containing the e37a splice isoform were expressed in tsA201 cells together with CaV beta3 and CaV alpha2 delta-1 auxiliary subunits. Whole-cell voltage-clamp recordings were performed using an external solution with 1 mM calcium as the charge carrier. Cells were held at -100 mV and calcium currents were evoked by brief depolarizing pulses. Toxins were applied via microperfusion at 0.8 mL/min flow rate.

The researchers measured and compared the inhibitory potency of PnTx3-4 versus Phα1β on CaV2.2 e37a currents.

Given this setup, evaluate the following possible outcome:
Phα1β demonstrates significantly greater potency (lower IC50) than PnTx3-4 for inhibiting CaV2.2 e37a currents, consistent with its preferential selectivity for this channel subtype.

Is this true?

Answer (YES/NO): NO